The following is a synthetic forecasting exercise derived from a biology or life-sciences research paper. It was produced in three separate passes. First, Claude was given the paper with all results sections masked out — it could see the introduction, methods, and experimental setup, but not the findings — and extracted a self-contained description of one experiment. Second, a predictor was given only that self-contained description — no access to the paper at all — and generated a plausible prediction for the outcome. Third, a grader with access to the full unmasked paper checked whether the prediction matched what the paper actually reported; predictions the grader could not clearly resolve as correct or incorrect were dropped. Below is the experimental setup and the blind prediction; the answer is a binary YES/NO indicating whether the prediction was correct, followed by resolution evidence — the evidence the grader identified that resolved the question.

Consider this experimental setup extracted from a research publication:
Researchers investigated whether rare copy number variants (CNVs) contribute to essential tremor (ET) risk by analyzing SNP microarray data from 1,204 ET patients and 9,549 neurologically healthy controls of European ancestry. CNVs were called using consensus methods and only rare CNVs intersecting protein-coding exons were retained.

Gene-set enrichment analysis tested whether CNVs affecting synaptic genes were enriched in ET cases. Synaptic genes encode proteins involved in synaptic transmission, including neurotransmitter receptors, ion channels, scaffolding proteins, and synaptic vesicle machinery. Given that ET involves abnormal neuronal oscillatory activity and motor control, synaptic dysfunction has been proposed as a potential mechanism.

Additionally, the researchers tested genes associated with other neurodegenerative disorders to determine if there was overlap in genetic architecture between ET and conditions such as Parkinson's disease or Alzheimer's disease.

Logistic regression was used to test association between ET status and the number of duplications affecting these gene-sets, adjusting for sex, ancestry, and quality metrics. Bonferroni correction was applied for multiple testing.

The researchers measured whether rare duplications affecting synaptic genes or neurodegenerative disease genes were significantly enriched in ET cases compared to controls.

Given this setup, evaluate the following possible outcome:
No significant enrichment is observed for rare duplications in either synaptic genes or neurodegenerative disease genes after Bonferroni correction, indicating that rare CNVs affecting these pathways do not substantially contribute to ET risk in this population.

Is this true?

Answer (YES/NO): YES